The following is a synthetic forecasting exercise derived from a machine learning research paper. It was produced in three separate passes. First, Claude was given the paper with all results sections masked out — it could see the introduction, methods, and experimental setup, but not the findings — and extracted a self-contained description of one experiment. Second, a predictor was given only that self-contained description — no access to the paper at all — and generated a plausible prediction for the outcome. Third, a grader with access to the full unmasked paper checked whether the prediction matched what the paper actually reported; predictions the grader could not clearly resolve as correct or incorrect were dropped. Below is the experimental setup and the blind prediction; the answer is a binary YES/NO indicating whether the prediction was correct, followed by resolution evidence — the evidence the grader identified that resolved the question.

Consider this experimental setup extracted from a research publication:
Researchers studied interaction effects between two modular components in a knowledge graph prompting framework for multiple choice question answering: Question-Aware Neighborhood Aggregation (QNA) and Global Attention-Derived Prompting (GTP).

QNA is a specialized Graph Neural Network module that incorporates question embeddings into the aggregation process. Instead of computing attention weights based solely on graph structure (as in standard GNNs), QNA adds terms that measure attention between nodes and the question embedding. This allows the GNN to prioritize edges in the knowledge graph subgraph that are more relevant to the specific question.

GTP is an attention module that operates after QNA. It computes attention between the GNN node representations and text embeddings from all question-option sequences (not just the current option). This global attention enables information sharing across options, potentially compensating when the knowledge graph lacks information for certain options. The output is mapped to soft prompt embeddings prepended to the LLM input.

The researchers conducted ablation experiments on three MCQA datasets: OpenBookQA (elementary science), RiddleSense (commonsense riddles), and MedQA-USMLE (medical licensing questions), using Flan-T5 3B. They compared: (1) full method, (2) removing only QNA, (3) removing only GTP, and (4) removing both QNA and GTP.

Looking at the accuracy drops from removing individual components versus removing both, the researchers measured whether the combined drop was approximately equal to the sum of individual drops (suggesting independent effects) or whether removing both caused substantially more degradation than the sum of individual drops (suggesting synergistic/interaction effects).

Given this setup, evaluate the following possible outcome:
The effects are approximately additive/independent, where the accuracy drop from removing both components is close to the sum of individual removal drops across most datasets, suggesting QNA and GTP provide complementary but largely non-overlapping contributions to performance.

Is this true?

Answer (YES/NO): NO